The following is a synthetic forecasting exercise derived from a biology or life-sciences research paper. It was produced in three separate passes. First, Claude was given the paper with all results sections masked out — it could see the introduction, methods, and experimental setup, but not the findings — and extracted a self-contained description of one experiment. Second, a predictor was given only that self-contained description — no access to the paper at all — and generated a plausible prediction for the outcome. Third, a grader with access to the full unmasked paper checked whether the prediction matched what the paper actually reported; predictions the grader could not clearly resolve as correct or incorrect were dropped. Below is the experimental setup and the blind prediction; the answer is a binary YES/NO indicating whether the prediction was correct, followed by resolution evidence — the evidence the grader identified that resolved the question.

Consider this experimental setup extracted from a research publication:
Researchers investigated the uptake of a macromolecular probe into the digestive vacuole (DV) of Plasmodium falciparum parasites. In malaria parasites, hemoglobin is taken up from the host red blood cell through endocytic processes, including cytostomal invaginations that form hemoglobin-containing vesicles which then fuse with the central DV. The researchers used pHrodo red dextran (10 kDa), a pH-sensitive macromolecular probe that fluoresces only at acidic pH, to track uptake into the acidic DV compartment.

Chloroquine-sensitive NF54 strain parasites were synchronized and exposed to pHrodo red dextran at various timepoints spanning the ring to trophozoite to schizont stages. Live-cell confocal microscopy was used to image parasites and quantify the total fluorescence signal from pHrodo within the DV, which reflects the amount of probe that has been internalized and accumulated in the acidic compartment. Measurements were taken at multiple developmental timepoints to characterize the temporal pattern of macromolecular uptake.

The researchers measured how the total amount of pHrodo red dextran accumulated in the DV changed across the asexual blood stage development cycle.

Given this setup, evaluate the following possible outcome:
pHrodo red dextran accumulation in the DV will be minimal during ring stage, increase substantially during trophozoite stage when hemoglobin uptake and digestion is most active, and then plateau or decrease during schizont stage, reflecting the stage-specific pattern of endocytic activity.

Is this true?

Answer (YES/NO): YES